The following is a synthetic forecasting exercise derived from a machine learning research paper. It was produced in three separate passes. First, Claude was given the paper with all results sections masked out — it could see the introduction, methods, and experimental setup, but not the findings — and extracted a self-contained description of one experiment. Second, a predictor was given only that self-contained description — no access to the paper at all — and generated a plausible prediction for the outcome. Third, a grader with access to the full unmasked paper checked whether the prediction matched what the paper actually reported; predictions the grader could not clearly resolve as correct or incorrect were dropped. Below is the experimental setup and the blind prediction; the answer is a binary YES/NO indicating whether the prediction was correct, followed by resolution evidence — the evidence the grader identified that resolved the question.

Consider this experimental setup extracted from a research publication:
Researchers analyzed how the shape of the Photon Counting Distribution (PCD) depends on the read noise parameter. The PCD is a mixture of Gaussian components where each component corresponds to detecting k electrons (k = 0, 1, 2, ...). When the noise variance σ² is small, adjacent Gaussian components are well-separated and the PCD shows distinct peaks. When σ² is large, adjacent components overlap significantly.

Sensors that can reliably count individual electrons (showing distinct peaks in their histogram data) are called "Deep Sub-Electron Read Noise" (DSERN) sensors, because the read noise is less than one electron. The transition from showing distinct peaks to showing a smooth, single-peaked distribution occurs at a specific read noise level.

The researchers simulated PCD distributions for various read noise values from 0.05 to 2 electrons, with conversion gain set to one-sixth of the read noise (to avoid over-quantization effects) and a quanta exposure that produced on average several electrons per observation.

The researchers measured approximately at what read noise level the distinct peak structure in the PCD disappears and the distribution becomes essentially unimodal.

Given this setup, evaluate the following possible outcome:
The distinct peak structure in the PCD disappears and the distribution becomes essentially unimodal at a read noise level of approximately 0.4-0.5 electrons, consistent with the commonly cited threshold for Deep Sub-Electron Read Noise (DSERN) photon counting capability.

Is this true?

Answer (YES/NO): YES